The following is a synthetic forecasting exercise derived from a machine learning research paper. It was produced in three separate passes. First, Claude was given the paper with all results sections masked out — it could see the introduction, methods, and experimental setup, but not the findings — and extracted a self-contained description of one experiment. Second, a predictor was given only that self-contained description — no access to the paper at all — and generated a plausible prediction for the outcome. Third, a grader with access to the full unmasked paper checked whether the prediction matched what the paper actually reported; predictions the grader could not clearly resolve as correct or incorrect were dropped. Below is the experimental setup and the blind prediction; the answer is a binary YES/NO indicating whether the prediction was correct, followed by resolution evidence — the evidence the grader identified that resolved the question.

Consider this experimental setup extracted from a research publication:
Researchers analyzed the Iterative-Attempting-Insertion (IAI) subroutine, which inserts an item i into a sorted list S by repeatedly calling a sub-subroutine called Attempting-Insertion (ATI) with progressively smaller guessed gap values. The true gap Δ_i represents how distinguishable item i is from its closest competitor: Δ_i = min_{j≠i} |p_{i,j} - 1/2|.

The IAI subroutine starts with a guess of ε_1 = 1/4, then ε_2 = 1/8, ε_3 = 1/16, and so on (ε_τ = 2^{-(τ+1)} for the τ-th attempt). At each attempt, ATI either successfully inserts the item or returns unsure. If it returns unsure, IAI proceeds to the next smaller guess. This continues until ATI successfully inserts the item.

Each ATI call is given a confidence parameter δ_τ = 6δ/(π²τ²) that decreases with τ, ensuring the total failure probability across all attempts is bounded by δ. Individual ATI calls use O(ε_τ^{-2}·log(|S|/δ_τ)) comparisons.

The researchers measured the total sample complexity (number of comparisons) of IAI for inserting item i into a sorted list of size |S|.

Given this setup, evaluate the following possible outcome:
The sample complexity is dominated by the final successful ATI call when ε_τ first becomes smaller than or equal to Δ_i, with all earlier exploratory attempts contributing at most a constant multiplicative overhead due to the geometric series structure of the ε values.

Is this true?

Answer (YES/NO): YES